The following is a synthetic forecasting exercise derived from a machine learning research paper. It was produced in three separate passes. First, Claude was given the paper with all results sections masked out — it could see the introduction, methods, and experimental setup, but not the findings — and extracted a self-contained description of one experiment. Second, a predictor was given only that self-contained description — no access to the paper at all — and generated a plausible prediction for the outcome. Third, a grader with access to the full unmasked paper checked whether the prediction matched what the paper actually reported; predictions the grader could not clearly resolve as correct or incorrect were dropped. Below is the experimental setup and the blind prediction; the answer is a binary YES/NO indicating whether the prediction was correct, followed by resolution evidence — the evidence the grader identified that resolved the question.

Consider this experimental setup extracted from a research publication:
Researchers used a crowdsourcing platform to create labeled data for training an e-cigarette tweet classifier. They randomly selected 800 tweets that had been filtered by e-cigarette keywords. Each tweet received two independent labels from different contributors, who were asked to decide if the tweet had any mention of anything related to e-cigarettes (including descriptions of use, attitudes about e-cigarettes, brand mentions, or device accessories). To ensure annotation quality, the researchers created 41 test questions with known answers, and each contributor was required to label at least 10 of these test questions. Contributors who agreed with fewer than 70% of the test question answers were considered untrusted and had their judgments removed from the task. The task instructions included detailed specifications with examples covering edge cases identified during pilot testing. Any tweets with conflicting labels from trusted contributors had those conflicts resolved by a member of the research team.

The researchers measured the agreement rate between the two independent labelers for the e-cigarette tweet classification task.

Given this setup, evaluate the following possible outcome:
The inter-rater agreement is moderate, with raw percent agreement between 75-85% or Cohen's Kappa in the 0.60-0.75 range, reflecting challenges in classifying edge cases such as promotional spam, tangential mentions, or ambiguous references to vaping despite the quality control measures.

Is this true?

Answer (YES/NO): NO